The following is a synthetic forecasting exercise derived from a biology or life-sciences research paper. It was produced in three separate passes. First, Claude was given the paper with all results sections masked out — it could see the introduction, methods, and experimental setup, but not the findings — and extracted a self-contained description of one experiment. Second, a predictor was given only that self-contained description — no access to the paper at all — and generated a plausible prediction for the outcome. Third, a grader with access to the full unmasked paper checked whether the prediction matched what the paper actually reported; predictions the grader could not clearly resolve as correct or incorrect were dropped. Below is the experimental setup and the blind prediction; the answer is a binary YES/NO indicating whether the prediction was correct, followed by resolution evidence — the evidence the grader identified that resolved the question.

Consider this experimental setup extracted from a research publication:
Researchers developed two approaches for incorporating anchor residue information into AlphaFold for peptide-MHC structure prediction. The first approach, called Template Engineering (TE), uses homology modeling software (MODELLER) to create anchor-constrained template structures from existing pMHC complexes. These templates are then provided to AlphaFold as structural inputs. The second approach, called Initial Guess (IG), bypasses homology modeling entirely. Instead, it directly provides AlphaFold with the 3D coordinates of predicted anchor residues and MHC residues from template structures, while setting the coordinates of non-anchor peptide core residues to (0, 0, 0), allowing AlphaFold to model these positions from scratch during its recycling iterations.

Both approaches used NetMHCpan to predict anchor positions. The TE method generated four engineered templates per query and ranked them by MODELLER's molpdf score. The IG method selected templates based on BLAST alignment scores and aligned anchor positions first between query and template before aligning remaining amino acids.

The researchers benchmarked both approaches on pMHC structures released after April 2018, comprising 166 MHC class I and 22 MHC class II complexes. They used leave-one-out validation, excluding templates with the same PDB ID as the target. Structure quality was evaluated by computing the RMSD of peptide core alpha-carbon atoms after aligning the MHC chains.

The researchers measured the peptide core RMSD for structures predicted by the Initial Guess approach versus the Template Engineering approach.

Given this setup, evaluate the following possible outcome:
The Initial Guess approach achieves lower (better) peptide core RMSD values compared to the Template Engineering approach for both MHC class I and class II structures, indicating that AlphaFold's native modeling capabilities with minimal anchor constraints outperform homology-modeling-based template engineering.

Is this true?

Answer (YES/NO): YES